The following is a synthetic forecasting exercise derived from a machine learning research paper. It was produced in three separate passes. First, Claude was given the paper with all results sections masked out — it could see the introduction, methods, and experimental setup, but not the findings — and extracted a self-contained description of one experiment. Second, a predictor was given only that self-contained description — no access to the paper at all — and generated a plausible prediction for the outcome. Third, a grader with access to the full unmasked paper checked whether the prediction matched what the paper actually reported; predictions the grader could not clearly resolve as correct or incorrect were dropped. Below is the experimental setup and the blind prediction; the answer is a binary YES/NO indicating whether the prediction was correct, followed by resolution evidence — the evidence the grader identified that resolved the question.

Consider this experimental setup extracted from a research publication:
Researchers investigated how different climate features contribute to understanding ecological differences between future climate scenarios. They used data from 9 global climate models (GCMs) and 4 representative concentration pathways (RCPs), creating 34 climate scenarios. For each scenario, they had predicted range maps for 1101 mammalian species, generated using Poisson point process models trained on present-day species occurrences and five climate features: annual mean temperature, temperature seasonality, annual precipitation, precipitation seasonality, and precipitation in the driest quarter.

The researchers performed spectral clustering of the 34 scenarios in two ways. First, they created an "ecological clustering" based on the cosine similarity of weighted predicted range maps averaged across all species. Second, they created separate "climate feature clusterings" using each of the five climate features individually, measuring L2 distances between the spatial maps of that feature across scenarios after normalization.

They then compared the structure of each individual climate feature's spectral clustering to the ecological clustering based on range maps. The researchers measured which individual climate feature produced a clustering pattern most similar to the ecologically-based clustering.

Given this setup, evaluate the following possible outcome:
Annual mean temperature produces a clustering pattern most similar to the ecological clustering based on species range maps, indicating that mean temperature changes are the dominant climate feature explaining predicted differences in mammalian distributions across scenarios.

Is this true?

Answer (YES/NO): YES